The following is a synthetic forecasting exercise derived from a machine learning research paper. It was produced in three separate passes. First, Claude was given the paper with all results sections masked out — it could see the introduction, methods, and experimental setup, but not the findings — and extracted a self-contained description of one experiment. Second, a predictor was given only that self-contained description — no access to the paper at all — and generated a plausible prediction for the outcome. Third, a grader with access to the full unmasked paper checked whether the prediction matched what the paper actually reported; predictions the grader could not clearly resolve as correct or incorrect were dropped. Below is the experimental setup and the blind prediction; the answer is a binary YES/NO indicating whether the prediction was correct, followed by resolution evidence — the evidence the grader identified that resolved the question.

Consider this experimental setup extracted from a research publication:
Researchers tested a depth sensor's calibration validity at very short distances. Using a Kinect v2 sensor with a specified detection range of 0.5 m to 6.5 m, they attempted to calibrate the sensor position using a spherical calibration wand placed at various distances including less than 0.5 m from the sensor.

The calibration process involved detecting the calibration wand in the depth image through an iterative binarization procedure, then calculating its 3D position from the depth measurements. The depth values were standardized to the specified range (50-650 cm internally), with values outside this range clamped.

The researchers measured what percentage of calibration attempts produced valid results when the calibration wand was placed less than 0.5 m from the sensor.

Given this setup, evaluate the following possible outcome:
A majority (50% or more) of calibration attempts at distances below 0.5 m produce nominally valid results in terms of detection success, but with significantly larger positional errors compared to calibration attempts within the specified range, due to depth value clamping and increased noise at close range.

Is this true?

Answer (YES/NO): NO